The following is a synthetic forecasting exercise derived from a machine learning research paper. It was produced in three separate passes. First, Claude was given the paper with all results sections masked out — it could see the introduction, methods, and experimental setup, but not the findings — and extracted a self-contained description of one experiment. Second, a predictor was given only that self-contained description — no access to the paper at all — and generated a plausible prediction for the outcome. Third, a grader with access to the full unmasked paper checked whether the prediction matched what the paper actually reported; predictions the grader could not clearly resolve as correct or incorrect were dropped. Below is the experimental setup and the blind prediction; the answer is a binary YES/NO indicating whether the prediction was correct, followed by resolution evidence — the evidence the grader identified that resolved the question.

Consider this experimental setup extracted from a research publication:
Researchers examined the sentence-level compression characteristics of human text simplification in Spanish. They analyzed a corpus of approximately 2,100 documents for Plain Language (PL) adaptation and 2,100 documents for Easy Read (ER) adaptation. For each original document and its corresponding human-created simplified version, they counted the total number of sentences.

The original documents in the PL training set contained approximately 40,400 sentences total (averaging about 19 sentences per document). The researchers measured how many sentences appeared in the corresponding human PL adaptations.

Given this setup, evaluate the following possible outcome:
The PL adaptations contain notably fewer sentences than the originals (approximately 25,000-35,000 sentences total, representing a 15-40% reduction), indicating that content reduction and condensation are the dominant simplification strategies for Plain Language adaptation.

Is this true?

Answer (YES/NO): NO